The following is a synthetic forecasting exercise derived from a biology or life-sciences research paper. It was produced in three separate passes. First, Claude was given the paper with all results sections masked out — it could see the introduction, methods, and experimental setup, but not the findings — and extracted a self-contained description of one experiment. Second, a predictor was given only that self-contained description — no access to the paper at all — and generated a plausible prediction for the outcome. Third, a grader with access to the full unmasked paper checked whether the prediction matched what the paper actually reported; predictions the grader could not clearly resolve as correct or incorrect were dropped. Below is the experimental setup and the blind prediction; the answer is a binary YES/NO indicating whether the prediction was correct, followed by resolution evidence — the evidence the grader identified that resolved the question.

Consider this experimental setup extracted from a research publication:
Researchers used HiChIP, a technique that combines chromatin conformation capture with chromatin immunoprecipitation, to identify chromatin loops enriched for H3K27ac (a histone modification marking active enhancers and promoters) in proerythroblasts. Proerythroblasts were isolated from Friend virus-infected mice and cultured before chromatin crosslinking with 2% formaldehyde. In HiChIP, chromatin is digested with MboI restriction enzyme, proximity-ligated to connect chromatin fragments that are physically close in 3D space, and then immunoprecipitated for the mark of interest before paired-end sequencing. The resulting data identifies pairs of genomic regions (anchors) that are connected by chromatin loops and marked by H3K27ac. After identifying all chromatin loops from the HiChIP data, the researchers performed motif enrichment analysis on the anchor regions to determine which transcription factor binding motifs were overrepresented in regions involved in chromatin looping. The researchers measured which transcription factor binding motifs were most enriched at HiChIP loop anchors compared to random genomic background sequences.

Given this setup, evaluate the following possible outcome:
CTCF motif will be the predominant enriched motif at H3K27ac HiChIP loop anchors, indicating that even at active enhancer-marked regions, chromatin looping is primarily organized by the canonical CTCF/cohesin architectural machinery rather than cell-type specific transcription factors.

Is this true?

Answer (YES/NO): NO